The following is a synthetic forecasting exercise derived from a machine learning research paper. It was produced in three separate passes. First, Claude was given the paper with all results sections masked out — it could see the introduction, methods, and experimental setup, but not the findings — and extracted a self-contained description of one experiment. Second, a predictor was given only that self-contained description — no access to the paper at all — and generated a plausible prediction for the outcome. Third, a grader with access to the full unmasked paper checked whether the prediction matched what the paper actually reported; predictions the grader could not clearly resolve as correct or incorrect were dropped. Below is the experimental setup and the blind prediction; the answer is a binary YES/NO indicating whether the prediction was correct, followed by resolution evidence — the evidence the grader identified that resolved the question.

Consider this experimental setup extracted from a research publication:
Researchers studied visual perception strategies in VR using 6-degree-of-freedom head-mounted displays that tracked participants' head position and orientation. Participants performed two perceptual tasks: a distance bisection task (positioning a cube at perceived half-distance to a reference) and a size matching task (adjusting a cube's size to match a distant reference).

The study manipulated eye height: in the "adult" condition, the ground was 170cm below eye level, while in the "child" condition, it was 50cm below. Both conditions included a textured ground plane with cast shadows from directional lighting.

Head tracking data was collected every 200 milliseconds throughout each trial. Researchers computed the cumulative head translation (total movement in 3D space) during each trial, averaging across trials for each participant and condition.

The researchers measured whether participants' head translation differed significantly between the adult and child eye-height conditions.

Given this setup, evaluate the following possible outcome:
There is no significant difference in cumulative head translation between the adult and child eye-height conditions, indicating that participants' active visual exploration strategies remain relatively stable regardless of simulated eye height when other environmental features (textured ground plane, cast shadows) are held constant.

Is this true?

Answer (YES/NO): NO